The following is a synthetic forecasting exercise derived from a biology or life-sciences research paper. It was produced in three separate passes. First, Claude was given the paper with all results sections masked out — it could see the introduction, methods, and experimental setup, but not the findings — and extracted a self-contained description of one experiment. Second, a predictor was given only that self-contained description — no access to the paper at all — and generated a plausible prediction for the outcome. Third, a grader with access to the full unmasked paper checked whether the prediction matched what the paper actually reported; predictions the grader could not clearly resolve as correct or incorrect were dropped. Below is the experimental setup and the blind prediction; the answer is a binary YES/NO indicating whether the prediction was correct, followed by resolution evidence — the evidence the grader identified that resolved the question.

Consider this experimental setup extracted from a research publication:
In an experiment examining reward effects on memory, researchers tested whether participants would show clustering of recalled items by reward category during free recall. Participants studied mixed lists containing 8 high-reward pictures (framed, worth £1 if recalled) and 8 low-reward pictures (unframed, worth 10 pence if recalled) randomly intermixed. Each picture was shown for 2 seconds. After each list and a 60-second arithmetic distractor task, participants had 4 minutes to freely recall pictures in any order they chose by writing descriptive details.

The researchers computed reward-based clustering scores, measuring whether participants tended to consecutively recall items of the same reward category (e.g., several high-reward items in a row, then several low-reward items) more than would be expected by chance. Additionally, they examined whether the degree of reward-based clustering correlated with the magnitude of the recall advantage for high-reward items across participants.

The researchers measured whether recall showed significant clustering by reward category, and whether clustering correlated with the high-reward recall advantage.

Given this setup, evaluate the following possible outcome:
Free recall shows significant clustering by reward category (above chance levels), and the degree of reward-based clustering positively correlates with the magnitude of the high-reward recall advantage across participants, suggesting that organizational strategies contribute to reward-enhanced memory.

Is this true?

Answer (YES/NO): YES